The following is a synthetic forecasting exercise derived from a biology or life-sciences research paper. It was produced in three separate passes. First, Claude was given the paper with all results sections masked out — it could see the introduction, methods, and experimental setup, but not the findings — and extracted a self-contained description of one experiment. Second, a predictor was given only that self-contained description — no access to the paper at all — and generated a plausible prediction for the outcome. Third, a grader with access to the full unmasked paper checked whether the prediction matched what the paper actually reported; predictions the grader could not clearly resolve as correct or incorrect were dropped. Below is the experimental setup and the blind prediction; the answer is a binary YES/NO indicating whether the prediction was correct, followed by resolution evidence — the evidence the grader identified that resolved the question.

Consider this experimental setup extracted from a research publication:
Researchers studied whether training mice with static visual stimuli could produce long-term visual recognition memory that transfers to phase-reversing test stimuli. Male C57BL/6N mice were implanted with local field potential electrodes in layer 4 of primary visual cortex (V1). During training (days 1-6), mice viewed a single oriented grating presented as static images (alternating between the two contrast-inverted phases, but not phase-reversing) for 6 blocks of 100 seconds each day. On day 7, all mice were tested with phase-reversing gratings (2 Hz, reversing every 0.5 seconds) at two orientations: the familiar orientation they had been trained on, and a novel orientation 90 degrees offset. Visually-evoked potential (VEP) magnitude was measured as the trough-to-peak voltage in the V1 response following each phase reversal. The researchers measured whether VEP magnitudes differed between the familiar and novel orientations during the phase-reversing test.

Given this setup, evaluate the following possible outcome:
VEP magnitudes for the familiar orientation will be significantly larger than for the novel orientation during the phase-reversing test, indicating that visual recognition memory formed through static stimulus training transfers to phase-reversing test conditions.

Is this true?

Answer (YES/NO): YES